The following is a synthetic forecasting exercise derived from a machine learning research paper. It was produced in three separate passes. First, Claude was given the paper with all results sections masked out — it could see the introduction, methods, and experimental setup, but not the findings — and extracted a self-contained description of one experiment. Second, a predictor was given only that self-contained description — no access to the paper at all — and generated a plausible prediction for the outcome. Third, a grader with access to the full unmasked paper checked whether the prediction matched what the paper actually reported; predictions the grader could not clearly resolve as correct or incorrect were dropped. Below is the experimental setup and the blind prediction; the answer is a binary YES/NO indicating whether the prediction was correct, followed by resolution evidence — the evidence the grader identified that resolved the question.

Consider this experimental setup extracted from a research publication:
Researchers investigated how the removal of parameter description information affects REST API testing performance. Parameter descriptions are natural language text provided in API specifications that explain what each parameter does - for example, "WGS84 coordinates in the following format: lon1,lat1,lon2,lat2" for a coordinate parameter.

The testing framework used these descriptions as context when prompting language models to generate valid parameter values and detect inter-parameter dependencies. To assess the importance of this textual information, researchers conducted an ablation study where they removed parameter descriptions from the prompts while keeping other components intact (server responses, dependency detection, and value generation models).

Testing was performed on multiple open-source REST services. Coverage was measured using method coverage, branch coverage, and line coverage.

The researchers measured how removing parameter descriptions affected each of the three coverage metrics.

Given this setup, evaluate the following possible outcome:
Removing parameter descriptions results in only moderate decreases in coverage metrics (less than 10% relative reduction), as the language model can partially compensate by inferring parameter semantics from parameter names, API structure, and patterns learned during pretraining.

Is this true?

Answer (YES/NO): NO